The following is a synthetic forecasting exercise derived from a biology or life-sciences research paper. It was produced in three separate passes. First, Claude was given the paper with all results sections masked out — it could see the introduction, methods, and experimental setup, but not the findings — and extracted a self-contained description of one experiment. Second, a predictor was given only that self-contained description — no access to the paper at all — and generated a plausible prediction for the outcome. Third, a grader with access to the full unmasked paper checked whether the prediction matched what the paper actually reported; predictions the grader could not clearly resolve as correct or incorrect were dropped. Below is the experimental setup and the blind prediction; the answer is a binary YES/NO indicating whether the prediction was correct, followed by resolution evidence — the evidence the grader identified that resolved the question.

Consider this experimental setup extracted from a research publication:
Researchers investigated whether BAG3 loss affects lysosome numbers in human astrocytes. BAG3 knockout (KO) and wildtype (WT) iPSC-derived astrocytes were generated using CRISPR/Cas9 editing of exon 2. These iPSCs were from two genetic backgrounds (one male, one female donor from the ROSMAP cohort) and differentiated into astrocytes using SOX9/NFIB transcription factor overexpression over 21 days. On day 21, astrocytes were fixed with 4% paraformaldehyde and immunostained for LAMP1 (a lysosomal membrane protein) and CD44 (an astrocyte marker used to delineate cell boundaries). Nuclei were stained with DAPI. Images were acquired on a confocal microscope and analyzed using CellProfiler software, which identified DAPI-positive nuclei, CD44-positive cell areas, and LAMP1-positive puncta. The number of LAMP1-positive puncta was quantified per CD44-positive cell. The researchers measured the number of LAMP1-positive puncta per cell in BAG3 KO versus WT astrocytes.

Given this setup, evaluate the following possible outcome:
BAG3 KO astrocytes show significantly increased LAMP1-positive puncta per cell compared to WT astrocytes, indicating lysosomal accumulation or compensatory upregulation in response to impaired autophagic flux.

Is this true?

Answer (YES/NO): NO